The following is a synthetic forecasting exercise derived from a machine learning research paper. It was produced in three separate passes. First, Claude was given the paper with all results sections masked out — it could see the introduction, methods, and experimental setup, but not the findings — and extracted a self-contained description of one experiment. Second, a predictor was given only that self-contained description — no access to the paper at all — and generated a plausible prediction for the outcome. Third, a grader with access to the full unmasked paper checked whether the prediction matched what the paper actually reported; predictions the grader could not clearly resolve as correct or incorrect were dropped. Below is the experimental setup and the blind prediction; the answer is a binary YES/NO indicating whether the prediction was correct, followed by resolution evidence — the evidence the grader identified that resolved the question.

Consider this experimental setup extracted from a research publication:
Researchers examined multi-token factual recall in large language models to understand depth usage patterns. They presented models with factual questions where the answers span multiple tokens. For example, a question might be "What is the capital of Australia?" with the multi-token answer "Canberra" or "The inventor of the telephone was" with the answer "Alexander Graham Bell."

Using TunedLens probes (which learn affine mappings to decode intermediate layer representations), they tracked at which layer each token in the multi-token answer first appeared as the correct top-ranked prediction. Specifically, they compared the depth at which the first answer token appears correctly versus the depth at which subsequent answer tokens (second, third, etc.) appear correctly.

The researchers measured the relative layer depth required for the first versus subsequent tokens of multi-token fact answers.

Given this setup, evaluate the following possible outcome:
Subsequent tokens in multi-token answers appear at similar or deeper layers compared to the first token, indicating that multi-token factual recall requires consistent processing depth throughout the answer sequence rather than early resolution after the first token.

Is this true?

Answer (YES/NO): NO